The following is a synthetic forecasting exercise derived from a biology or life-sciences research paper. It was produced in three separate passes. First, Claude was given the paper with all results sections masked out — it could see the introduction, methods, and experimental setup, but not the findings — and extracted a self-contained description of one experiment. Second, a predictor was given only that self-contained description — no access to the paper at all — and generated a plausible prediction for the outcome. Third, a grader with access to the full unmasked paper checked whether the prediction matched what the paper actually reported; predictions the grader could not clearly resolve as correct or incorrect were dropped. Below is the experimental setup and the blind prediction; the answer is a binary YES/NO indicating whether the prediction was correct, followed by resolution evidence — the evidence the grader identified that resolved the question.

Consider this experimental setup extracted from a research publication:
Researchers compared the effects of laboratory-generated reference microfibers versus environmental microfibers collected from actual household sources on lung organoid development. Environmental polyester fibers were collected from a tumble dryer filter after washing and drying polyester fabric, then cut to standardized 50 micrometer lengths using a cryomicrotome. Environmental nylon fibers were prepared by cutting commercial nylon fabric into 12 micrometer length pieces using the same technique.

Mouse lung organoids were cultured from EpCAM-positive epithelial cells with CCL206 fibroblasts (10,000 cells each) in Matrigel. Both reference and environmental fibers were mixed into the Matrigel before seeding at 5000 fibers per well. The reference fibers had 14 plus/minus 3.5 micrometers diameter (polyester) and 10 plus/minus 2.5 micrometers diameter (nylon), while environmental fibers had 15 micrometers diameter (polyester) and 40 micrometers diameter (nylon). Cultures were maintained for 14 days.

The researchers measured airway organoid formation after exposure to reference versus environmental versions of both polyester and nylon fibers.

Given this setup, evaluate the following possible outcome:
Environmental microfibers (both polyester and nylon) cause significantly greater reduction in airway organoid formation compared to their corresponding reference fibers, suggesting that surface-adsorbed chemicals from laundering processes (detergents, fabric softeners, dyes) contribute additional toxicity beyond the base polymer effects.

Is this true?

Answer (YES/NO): NO